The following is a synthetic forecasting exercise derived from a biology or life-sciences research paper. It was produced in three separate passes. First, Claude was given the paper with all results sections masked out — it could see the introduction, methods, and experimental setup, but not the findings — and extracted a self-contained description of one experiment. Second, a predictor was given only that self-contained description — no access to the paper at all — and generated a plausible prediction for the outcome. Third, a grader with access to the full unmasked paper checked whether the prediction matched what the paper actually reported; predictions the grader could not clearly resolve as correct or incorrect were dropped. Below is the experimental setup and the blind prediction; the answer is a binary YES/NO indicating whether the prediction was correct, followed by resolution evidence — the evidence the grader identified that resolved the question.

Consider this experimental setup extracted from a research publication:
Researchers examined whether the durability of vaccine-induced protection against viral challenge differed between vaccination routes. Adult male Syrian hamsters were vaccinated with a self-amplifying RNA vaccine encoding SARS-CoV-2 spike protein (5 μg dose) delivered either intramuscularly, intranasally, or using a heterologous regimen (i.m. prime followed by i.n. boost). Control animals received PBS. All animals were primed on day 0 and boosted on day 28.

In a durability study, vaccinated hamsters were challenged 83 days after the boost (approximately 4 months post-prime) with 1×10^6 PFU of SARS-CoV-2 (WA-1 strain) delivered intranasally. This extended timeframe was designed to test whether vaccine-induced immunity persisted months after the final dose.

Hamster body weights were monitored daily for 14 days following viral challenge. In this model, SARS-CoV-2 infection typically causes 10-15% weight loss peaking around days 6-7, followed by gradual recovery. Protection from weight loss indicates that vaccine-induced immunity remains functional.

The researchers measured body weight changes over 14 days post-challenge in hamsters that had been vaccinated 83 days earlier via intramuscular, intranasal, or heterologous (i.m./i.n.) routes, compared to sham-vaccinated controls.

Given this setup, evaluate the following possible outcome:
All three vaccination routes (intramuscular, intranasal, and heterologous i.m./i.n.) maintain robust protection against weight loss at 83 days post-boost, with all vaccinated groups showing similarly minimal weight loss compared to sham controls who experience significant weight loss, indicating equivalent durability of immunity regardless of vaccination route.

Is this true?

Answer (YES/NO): NO